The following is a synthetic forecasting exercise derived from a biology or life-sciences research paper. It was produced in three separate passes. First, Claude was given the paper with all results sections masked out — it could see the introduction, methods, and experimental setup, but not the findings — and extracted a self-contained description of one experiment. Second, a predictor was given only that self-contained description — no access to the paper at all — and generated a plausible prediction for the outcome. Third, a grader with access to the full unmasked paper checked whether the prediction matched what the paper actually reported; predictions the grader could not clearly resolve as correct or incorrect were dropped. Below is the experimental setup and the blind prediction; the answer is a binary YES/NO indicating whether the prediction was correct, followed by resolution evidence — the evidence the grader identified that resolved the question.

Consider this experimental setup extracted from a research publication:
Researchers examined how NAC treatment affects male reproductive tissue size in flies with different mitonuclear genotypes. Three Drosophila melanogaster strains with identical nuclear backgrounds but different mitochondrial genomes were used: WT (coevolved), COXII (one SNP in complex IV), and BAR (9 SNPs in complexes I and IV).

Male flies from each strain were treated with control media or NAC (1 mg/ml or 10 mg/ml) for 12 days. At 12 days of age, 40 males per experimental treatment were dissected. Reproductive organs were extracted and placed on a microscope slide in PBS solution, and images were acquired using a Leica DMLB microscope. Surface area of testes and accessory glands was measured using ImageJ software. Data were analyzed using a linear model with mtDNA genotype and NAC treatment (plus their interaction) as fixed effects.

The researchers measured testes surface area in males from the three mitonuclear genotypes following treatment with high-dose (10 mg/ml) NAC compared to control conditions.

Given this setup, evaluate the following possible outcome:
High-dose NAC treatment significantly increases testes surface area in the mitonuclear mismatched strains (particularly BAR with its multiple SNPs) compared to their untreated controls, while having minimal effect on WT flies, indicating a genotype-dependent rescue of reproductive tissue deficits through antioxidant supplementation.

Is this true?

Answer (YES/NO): NO